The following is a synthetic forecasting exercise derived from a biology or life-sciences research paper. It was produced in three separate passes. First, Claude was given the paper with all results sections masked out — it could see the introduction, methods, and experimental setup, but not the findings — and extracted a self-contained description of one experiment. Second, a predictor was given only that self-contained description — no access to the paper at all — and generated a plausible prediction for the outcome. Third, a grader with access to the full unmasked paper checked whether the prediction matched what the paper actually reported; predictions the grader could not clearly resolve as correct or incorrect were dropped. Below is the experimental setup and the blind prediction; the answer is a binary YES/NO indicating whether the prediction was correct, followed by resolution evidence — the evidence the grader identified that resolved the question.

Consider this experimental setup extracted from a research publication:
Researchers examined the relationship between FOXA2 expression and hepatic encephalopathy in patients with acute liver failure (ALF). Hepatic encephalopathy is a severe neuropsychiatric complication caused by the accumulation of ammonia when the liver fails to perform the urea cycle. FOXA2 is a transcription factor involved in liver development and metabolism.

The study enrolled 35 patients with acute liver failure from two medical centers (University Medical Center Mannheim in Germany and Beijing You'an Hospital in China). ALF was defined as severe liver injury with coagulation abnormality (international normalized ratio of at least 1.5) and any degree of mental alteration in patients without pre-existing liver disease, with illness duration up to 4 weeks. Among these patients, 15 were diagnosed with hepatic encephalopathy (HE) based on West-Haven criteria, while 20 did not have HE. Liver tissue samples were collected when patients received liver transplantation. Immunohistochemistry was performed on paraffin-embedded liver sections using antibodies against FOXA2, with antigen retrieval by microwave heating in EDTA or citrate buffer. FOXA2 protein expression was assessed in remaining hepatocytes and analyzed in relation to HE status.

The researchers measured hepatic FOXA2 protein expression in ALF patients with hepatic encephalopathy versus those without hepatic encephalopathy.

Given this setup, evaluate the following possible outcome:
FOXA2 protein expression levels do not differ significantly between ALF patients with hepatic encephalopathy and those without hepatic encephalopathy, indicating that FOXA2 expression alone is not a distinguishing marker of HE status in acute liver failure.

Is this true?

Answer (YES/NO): NO